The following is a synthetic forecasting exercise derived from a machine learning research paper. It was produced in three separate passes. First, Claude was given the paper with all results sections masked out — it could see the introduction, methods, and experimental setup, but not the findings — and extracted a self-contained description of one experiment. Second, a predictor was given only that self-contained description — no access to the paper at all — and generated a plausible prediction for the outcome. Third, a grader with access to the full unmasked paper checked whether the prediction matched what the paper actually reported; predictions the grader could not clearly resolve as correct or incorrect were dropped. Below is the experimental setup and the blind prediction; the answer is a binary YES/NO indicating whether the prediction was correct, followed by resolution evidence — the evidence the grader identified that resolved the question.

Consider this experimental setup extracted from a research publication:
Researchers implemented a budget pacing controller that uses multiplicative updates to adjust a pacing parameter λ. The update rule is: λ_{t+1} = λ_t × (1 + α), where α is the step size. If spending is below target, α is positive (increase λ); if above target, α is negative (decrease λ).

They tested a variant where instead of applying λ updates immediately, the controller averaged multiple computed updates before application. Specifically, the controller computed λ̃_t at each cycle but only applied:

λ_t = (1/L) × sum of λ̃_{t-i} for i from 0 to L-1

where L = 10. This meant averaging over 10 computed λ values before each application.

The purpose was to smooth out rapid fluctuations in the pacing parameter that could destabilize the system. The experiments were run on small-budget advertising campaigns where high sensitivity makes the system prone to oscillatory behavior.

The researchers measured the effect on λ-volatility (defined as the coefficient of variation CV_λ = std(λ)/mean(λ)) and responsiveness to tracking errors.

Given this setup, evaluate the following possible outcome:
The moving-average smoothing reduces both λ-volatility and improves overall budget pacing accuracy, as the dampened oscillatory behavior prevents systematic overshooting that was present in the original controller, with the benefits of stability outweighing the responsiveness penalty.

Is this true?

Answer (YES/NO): NO